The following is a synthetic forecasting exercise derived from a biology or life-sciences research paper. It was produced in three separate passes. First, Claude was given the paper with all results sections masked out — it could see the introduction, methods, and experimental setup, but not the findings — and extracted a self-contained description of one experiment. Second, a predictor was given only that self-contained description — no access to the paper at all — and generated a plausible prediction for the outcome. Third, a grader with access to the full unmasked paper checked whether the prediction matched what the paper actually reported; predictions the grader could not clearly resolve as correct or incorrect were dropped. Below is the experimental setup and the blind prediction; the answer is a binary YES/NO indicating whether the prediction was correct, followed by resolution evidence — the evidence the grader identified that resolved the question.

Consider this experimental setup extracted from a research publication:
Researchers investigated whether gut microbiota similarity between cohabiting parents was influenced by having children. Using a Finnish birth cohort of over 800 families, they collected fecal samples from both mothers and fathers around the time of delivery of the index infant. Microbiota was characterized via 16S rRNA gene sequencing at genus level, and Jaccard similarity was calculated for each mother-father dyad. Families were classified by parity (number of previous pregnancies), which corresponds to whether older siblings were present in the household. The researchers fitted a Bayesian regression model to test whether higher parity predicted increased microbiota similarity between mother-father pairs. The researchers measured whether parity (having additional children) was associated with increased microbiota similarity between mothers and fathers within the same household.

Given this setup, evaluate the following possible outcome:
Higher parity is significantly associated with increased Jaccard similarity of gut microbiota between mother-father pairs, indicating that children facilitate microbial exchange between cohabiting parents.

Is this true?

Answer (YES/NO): NO